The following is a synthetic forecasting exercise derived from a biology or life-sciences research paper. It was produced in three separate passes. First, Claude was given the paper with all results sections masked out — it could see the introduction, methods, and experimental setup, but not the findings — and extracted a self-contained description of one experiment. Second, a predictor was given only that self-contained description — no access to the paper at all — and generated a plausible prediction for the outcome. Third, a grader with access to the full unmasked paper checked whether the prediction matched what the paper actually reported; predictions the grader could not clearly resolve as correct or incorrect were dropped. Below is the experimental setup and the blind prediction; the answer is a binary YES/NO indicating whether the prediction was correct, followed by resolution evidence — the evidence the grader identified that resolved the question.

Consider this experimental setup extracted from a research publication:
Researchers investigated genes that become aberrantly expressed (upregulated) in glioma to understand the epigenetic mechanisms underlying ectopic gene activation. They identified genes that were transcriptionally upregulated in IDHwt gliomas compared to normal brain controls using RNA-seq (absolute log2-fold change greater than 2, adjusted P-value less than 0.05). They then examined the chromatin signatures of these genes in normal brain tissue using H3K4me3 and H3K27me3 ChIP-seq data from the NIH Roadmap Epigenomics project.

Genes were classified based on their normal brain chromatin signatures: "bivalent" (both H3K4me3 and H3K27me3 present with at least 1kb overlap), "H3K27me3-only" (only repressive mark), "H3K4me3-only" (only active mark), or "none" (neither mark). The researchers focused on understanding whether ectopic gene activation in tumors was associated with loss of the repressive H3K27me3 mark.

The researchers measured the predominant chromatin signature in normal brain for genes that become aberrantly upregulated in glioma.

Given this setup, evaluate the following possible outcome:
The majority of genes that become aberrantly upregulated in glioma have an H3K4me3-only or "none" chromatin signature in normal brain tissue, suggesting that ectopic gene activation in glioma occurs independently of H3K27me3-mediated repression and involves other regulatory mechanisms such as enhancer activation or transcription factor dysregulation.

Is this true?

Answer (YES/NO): NO